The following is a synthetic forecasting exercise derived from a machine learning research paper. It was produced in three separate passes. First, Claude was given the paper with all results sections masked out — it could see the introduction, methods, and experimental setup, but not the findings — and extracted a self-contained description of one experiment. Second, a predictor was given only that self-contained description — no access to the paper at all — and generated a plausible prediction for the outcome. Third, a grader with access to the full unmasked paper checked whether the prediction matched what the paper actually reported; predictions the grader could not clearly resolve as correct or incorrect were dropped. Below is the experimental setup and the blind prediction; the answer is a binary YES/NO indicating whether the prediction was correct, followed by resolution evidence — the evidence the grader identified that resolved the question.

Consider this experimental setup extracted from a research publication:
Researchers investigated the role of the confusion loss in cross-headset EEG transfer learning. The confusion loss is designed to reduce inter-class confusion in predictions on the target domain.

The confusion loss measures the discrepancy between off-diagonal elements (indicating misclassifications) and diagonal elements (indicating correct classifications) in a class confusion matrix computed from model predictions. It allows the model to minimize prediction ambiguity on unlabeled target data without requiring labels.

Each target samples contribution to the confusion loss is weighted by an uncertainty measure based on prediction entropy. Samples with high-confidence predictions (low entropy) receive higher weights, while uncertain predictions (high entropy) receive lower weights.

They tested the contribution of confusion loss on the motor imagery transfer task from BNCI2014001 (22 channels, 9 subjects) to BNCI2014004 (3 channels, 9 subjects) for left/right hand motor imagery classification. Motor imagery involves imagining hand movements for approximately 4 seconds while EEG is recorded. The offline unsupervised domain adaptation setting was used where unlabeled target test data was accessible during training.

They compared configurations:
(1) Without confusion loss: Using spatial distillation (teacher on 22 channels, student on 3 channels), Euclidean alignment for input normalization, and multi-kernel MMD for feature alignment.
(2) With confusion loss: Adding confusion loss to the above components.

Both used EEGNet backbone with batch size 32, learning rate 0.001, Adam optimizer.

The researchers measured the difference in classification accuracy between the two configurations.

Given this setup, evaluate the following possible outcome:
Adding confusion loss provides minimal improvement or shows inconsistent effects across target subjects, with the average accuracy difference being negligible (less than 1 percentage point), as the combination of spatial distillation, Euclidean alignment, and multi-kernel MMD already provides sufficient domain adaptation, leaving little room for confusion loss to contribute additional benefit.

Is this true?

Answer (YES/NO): NO